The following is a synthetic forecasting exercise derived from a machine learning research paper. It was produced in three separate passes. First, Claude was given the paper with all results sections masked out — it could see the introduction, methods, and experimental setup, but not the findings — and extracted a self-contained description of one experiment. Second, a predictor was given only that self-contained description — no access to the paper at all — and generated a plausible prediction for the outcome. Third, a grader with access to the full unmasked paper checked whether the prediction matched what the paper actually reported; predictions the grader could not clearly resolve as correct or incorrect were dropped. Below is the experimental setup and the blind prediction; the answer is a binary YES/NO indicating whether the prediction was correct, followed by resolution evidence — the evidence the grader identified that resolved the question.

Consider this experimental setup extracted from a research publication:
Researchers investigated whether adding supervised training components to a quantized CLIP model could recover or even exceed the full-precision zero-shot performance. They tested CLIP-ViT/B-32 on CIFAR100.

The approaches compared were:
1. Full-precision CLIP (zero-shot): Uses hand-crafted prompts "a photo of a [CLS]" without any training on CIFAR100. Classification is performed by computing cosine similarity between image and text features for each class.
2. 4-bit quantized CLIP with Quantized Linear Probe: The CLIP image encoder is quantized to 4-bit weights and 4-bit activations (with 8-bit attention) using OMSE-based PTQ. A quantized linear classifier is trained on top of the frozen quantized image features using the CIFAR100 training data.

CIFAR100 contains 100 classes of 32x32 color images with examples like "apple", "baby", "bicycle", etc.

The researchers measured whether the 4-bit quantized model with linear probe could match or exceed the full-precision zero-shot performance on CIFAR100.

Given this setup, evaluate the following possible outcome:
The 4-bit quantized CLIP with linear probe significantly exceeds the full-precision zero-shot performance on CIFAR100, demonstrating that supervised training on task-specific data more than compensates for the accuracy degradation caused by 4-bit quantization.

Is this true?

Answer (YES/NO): NO